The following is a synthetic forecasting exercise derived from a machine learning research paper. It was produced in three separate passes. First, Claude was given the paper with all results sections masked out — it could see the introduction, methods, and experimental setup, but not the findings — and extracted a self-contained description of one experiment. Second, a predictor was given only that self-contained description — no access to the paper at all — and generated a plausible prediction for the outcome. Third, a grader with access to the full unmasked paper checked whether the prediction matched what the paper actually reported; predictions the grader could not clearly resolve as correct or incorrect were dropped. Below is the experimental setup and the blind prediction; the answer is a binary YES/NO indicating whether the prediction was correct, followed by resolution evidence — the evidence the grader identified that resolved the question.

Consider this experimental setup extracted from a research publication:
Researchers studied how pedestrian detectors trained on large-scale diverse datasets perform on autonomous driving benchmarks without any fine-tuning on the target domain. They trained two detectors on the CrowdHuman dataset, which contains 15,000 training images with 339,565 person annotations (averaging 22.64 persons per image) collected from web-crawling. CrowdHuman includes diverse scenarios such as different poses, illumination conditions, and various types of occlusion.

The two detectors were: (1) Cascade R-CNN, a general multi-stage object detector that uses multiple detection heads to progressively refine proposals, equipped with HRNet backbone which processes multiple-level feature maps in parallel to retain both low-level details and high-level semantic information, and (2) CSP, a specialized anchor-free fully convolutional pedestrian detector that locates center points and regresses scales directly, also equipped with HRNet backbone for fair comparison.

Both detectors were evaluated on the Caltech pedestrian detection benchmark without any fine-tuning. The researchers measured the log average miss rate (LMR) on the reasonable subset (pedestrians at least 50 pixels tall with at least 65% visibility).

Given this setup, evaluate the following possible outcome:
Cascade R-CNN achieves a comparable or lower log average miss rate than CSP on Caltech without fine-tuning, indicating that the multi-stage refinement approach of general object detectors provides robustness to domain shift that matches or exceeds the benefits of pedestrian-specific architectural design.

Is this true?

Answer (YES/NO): YES